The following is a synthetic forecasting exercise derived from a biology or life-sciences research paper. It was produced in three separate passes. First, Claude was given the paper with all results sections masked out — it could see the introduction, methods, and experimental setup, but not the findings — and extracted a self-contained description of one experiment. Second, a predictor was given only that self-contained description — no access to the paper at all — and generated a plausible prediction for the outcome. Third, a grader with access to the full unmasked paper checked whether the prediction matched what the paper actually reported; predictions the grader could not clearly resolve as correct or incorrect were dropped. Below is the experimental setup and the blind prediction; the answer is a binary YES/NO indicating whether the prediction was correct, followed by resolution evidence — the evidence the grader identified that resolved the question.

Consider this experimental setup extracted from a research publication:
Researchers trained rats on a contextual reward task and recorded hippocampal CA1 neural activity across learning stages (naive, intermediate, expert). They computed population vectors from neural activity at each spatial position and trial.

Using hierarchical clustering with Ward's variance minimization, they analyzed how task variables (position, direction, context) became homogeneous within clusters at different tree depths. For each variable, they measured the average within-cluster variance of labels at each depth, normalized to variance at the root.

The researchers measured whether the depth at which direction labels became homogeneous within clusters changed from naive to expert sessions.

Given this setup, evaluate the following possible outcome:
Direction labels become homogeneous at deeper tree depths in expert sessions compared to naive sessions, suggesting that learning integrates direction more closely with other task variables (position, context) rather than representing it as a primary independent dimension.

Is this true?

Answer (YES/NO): NO